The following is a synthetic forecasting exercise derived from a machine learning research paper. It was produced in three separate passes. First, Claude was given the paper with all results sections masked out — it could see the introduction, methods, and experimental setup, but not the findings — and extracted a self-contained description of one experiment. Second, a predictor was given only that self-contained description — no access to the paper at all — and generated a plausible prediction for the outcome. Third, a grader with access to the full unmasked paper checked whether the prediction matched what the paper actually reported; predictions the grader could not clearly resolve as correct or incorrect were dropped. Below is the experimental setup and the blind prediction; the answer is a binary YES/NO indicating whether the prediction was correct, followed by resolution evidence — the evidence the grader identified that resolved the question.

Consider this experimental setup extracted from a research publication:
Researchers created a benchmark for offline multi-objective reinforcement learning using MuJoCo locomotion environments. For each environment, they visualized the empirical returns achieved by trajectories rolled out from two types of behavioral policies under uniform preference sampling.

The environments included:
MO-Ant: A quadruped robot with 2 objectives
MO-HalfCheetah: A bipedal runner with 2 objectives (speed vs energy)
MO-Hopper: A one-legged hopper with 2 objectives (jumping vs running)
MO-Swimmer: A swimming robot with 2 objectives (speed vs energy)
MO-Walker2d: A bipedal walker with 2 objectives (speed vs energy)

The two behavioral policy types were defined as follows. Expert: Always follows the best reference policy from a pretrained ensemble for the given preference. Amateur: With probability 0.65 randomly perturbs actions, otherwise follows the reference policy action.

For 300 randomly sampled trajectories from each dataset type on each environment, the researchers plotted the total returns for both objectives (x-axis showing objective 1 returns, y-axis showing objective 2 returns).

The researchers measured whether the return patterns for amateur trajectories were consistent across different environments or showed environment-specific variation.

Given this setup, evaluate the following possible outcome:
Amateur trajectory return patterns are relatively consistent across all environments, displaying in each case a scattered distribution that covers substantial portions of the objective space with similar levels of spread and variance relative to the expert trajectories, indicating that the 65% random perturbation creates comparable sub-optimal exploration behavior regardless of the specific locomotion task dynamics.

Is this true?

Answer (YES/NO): NO